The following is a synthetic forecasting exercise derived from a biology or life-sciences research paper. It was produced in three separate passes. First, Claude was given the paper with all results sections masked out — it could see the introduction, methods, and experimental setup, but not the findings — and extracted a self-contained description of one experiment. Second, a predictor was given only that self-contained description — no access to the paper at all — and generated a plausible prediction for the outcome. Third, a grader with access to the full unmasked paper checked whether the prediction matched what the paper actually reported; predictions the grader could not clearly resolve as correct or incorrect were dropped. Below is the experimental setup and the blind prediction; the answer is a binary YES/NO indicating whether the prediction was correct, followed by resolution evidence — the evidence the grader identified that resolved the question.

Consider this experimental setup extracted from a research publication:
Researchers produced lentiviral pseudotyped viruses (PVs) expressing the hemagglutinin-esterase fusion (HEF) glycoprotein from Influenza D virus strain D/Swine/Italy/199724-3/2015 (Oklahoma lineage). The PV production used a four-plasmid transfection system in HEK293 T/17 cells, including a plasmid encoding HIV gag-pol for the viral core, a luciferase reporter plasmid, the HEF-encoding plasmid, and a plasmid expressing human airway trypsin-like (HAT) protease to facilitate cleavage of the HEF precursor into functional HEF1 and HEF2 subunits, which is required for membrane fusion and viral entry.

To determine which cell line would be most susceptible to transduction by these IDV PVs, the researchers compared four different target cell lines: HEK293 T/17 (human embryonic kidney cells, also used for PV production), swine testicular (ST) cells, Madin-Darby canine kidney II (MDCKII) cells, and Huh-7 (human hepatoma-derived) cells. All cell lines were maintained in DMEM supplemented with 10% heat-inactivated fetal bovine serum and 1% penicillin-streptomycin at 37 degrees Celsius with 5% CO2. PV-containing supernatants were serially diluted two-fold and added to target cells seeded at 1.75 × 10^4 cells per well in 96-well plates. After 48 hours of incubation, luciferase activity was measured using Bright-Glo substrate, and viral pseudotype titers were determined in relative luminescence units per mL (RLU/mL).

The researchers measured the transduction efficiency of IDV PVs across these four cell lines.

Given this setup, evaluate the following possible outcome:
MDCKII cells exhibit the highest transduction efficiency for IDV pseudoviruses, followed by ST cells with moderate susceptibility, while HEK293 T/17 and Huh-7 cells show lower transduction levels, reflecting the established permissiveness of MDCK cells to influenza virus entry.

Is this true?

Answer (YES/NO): NO